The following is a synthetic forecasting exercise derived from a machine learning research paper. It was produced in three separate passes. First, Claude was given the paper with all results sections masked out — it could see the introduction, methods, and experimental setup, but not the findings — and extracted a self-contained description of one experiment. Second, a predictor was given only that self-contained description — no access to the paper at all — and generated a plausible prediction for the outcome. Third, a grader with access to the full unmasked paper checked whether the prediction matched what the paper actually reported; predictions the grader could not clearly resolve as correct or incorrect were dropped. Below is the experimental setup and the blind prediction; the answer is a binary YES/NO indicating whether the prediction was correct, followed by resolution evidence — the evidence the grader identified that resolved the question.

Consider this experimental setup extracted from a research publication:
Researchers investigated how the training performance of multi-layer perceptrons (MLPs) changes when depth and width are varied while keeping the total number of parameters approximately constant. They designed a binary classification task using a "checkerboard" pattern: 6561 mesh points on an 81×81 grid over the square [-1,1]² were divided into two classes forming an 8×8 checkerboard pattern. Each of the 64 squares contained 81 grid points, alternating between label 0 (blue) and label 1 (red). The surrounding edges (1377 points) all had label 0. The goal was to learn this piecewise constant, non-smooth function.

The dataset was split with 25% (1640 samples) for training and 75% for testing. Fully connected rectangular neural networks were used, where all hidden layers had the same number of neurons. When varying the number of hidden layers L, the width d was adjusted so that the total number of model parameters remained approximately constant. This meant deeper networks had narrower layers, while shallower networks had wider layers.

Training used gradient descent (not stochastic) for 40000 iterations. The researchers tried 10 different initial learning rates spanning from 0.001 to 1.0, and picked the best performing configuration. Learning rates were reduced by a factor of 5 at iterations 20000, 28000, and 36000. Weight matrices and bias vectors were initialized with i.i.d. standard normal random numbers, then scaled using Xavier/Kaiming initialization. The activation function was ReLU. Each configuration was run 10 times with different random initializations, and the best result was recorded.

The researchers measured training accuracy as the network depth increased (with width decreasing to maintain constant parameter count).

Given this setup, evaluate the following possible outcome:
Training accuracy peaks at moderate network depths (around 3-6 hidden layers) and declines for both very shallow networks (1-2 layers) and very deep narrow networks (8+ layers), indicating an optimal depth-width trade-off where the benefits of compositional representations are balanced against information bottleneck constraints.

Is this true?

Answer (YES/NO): NO